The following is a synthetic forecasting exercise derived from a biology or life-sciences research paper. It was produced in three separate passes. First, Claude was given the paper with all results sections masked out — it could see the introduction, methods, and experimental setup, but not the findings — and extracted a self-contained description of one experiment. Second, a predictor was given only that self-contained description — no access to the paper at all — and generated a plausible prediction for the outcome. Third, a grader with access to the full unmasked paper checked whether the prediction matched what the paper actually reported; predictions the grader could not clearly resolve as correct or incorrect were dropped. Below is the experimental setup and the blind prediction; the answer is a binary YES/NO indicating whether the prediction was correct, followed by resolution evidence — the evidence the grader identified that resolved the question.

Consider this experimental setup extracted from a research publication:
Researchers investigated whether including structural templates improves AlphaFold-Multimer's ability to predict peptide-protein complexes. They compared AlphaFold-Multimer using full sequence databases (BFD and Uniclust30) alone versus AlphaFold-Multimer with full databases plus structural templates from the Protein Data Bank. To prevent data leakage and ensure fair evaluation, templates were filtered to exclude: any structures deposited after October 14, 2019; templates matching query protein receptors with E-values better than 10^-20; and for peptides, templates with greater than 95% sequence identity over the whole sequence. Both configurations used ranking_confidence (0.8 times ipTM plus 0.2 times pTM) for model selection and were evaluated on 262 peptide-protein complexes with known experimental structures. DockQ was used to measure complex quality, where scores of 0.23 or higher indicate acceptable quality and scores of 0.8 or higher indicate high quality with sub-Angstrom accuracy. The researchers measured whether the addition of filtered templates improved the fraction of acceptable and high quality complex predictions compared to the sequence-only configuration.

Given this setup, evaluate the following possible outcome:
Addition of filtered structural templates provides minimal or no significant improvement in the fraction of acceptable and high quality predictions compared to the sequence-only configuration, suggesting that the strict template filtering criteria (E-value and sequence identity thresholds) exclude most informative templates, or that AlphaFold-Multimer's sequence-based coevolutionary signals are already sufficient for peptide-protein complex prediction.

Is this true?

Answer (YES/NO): YES